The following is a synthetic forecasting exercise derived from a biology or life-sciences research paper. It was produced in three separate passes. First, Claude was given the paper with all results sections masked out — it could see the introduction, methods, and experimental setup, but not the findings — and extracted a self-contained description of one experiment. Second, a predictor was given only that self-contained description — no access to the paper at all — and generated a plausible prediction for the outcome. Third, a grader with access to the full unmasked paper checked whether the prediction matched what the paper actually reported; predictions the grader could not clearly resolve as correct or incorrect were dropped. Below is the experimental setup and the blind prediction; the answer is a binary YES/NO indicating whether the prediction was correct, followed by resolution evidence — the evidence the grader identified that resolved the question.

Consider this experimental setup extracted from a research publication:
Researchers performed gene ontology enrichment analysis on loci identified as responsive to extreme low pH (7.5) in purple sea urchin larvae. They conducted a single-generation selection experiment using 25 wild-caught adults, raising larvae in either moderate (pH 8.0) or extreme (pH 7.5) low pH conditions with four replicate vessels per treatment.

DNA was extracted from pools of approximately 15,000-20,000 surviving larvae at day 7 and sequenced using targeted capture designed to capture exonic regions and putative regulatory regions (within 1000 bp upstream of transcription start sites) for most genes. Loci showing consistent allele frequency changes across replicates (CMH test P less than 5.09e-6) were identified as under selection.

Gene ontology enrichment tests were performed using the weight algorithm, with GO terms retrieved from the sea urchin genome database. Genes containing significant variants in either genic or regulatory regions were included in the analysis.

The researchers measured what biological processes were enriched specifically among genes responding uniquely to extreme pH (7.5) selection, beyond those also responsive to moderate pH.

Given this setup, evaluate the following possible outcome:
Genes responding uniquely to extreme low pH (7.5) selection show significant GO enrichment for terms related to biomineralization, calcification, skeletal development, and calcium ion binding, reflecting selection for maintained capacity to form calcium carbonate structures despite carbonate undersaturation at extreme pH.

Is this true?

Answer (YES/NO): NO